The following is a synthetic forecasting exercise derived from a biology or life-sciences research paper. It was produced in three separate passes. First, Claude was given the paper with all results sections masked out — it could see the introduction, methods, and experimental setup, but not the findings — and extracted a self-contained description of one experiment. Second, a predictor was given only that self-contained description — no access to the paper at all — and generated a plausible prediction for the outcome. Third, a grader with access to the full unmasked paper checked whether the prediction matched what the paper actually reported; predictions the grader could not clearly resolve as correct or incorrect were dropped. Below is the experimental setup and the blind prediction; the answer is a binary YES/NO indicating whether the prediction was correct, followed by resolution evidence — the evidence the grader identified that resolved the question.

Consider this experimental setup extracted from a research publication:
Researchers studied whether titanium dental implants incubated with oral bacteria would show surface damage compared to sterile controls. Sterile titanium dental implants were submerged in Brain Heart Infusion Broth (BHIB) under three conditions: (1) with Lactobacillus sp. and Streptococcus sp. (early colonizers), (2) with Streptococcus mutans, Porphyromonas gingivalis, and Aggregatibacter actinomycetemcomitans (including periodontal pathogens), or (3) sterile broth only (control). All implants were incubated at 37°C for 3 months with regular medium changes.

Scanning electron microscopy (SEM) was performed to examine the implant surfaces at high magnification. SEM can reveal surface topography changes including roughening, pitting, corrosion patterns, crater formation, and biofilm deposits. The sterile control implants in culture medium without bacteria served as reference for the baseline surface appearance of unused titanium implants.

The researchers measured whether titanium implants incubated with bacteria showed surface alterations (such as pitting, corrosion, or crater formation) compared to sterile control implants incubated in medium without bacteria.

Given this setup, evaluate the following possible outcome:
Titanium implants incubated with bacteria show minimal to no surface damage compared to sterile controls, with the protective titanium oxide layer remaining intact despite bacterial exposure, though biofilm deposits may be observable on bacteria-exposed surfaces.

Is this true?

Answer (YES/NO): NO